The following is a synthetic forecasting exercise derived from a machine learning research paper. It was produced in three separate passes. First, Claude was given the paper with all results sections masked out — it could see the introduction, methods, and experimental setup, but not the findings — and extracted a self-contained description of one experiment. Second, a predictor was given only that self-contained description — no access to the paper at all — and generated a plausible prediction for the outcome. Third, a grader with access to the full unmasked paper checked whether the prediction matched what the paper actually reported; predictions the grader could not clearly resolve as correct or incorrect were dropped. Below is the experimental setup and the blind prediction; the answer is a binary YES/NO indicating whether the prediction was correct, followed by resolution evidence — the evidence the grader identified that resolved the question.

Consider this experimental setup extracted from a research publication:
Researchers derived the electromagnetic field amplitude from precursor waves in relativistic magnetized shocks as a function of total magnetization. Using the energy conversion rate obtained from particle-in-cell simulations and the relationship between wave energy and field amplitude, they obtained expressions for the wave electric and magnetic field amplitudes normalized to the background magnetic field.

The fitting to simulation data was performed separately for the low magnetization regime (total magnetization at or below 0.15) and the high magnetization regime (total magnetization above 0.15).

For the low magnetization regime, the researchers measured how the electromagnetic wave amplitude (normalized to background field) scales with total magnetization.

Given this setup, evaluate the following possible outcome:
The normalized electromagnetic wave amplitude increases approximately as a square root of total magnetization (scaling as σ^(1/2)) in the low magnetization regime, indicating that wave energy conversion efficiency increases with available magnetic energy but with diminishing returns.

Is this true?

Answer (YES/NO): NO